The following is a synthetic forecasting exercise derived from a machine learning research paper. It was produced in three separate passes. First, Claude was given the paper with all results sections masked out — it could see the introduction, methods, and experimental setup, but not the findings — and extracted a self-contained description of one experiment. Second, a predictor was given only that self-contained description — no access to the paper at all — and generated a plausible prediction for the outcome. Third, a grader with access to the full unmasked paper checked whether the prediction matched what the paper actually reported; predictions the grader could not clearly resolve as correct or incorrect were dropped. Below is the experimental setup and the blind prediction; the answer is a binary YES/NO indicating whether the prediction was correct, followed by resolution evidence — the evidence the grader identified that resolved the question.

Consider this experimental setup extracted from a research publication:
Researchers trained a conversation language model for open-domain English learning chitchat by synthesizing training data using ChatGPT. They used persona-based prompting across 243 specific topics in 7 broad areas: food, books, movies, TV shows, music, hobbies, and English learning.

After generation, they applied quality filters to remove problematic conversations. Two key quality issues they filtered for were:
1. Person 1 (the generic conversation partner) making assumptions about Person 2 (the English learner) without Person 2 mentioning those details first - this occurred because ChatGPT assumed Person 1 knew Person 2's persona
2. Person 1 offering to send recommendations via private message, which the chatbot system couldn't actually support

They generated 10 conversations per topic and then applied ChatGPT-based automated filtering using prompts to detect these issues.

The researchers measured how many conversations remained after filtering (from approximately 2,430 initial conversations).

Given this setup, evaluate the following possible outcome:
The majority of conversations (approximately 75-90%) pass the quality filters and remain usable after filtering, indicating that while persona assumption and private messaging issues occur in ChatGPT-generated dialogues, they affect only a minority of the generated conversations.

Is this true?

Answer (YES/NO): NO